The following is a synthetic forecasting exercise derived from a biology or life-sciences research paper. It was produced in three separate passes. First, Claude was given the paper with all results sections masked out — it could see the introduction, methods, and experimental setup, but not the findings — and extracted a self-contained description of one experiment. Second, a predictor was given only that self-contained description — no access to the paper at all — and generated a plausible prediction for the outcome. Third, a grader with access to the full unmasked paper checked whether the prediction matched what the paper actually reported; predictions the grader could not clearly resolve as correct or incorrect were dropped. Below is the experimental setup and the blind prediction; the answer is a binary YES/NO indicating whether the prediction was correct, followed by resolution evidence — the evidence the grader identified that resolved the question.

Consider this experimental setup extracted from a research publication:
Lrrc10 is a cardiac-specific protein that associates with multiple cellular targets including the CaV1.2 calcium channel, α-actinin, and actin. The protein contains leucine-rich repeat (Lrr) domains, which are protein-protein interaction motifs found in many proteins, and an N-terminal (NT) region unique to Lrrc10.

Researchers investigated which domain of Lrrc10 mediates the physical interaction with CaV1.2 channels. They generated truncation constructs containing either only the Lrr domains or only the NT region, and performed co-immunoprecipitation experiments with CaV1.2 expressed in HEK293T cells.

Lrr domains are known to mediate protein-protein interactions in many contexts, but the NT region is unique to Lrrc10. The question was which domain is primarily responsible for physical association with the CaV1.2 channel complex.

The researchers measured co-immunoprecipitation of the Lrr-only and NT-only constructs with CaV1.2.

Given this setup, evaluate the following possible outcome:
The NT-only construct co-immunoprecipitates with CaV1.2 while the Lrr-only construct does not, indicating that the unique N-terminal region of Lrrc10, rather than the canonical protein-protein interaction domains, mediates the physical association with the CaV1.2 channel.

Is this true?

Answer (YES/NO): NO